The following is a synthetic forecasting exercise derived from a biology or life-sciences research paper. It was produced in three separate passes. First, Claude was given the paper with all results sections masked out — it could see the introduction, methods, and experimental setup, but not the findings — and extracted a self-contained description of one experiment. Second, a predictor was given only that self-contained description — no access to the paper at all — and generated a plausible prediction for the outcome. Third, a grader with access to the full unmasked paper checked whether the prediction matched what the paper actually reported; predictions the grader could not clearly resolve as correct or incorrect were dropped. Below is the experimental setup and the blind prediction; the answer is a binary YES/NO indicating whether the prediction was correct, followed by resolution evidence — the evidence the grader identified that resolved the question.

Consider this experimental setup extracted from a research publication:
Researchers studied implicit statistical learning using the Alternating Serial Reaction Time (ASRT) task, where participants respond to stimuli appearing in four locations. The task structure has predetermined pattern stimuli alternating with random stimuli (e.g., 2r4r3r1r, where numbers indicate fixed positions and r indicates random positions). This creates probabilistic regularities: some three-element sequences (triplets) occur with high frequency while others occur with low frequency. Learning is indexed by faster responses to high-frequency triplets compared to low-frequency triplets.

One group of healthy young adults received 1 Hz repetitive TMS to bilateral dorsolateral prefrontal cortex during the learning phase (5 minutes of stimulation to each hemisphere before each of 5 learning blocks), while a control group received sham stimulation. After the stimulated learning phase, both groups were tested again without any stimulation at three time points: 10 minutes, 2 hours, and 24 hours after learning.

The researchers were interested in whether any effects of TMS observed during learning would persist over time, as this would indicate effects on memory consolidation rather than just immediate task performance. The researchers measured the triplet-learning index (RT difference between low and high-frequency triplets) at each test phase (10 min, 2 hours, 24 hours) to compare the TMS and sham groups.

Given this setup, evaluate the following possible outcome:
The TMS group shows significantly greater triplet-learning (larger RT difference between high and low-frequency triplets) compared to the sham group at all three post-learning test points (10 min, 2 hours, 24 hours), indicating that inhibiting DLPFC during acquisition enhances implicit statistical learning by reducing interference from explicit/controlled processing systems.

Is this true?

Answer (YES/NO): NO